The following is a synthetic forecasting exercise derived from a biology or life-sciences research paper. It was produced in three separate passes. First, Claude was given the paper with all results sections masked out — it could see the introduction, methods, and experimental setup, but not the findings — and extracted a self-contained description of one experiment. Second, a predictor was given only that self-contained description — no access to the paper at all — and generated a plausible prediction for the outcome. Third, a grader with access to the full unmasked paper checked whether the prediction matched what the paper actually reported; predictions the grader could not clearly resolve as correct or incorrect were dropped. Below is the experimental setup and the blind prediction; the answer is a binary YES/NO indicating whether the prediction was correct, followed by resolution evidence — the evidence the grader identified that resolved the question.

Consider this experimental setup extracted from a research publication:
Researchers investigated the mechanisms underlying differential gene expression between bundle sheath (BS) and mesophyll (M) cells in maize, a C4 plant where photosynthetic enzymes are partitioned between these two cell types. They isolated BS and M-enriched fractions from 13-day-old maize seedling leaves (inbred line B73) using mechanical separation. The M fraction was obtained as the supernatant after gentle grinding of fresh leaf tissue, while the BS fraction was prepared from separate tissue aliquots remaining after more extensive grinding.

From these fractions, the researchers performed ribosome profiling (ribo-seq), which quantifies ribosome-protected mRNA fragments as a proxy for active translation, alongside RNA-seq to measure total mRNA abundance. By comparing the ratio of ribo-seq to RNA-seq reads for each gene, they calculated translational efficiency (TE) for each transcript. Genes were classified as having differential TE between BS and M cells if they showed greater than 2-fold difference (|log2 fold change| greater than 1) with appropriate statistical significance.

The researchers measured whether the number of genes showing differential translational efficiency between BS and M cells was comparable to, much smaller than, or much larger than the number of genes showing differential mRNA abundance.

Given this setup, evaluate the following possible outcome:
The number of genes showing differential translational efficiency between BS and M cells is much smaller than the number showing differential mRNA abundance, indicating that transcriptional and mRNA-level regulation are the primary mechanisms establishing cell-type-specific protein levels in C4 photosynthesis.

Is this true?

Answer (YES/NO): YES